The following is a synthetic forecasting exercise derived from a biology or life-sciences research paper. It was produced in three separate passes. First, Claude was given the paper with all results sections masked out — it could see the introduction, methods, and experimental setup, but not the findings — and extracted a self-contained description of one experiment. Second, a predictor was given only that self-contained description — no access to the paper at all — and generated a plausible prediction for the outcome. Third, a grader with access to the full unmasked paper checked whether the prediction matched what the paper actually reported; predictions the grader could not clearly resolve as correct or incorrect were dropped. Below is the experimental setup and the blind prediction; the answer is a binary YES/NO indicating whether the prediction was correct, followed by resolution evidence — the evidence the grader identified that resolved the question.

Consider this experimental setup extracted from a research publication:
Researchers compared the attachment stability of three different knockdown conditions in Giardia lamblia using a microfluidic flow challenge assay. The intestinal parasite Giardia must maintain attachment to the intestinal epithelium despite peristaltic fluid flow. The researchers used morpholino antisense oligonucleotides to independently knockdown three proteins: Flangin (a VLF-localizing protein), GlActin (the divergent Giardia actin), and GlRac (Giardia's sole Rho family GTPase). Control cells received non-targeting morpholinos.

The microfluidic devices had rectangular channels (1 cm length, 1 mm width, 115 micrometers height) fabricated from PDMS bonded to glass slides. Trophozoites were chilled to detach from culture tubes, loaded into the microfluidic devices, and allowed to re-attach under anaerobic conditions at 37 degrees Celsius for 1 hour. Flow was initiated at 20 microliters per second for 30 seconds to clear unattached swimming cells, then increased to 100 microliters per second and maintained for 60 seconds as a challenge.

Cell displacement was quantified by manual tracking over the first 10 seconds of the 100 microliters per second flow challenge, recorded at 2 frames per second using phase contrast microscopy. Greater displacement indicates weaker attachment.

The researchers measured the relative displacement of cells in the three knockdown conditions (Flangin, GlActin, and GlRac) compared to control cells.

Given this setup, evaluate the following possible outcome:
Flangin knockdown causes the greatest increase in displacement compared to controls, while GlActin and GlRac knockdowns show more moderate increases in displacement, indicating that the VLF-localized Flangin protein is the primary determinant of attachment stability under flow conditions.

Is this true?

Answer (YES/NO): NO